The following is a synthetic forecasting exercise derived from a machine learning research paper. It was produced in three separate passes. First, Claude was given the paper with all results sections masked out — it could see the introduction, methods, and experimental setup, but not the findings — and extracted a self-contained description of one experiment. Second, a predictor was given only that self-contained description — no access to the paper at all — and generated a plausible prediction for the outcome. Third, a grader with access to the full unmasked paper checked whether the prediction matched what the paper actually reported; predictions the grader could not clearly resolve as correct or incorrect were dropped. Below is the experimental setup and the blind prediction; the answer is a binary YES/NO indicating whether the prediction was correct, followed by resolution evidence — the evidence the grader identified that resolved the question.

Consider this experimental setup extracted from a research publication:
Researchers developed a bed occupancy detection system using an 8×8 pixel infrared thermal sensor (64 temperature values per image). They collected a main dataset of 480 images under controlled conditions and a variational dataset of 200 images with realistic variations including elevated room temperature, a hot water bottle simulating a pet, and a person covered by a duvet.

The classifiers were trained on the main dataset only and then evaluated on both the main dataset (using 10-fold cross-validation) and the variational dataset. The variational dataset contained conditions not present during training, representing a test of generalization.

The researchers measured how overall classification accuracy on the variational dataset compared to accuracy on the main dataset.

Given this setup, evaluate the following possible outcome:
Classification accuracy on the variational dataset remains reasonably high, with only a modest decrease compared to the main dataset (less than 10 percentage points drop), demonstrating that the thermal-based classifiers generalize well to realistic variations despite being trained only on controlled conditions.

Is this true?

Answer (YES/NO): NO